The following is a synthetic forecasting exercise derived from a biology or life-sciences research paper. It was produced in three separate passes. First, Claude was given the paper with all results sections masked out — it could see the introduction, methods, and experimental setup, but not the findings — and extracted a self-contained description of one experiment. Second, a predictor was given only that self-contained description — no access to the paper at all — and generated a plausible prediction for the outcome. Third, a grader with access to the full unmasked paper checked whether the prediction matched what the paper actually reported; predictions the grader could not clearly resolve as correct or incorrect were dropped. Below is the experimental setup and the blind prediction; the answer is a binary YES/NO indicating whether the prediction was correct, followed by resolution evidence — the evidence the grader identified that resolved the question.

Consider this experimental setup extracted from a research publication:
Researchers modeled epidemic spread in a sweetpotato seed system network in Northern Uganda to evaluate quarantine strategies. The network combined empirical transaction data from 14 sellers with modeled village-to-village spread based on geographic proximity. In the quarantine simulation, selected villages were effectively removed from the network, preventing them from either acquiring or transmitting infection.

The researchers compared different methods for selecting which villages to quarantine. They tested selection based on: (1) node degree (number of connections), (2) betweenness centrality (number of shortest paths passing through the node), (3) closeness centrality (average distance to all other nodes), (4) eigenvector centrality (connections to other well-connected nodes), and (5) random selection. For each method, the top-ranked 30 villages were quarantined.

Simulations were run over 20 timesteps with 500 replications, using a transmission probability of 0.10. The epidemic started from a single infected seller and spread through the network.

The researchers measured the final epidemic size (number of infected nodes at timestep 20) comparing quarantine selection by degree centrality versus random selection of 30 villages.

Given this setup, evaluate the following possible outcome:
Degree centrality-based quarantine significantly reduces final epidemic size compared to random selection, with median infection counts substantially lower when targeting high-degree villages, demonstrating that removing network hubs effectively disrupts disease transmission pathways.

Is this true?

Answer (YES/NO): YES